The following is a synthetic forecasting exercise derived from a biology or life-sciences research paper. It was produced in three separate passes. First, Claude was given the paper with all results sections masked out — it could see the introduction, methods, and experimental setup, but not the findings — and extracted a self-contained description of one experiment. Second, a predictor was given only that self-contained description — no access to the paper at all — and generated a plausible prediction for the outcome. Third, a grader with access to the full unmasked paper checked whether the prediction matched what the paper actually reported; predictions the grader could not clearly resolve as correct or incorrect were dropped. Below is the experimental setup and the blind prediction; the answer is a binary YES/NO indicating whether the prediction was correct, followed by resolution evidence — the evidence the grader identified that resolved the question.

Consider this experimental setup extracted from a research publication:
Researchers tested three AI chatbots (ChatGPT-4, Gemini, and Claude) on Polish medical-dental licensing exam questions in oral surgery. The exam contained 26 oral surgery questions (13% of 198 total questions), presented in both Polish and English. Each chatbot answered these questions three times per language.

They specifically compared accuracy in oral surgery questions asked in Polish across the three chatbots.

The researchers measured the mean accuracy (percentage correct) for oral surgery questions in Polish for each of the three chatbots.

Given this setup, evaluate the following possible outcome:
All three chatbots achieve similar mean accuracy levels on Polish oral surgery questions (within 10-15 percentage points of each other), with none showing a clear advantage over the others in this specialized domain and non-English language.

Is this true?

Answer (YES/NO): NO